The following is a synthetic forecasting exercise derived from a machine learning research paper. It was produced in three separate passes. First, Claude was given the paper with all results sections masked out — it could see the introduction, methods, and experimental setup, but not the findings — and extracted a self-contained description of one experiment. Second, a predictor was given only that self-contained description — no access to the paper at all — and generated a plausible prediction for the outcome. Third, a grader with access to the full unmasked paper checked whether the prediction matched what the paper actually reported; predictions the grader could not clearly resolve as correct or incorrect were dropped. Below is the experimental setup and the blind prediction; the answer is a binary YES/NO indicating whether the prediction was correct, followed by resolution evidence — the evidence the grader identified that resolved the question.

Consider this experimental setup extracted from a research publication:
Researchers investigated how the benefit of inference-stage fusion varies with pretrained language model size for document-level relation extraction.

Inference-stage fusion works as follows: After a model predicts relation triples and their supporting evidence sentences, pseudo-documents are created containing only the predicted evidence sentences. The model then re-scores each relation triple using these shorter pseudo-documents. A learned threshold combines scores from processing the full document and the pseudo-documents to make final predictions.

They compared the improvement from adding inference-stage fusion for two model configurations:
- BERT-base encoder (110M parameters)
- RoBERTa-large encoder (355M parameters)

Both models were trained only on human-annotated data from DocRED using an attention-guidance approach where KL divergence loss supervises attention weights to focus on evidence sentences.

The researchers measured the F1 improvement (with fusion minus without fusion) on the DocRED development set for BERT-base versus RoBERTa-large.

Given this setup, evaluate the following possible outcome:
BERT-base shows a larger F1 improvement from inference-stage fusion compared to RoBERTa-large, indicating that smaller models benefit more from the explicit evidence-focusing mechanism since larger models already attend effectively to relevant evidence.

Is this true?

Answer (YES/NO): YES